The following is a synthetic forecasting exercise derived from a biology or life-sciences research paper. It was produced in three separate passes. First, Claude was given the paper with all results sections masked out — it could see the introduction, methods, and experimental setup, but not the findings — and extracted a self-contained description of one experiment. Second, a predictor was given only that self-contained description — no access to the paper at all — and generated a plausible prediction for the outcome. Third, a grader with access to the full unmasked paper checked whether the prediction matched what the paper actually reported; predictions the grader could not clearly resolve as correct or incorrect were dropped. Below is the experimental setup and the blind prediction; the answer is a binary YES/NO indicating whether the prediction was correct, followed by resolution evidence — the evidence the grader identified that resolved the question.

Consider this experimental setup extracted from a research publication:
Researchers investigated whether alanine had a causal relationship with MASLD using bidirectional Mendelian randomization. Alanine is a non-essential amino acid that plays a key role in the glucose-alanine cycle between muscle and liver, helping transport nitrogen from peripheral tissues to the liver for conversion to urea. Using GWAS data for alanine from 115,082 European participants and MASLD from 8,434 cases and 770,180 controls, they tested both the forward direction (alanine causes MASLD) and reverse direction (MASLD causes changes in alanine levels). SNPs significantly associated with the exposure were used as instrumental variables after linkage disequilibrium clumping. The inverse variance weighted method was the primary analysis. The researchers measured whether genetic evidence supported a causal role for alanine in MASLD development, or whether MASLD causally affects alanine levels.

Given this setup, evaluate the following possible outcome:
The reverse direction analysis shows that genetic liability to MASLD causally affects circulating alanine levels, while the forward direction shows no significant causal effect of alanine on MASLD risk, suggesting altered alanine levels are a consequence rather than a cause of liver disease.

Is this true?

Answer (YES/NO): NO